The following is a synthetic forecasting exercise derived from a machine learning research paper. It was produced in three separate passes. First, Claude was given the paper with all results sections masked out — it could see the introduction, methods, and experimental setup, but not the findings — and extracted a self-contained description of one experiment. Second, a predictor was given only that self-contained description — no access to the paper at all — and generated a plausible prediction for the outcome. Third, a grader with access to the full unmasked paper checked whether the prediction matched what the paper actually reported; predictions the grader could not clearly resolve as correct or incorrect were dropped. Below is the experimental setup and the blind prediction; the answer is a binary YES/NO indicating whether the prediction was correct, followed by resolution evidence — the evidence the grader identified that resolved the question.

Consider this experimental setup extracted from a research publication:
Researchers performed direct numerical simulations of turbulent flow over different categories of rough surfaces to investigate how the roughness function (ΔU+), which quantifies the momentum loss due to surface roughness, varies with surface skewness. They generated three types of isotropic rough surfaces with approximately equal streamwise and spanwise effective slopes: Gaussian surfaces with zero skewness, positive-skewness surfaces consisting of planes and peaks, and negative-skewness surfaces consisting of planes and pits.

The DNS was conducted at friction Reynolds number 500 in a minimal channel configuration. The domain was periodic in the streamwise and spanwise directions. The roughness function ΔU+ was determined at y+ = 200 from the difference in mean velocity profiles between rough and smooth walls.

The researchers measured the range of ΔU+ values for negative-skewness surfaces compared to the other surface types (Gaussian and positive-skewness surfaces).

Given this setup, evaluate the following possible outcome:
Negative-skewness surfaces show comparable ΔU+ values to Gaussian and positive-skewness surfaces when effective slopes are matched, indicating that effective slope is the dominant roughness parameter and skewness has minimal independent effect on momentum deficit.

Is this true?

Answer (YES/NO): NO